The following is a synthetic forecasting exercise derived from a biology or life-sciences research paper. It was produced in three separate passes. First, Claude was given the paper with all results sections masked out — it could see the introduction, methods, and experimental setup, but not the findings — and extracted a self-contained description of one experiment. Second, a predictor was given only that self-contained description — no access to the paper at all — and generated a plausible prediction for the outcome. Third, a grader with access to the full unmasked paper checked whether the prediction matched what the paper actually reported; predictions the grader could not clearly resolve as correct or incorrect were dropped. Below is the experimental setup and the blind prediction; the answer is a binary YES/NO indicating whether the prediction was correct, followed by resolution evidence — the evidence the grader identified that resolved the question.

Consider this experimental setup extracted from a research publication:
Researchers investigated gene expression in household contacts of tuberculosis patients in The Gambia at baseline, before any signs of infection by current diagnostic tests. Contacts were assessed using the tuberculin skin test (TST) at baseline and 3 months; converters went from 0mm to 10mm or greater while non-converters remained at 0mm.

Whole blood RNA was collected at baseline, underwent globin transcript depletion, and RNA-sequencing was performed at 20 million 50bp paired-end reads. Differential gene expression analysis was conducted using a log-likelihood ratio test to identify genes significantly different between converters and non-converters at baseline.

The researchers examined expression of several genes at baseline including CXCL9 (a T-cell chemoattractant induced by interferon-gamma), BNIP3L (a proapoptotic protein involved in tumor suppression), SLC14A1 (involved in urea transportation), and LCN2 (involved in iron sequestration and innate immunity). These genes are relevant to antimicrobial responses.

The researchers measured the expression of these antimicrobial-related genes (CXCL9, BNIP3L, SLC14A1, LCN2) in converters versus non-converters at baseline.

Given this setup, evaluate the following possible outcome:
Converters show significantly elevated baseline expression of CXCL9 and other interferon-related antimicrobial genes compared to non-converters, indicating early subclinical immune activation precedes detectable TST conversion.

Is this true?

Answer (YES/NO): YES